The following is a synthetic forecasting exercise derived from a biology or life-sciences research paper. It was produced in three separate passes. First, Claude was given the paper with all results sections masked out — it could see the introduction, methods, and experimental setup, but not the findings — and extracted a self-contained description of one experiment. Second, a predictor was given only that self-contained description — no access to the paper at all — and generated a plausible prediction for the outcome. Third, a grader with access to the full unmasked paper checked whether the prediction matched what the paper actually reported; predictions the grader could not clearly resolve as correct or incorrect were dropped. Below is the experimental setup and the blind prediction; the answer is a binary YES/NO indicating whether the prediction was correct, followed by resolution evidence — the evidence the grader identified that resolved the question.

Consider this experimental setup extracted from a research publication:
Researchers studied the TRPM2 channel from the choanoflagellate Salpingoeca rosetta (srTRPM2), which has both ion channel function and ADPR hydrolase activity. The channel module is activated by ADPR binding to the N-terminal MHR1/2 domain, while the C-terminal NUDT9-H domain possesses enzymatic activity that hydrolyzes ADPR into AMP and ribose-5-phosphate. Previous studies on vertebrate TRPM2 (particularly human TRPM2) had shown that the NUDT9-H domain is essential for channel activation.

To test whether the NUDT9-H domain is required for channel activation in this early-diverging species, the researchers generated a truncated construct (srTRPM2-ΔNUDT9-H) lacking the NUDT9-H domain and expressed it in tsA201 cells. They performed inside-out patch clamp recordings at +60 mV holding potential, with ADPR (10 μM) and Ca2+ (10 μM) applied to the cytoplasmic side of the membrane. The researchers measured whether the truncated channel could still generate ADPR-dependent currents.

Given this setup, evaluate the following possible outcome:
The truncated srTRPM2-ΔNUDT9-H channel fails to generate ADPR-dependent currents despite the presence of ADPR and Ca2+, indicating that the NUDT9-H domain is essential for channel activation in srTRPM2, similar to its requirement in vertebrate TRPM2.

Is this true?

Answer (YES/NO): NO